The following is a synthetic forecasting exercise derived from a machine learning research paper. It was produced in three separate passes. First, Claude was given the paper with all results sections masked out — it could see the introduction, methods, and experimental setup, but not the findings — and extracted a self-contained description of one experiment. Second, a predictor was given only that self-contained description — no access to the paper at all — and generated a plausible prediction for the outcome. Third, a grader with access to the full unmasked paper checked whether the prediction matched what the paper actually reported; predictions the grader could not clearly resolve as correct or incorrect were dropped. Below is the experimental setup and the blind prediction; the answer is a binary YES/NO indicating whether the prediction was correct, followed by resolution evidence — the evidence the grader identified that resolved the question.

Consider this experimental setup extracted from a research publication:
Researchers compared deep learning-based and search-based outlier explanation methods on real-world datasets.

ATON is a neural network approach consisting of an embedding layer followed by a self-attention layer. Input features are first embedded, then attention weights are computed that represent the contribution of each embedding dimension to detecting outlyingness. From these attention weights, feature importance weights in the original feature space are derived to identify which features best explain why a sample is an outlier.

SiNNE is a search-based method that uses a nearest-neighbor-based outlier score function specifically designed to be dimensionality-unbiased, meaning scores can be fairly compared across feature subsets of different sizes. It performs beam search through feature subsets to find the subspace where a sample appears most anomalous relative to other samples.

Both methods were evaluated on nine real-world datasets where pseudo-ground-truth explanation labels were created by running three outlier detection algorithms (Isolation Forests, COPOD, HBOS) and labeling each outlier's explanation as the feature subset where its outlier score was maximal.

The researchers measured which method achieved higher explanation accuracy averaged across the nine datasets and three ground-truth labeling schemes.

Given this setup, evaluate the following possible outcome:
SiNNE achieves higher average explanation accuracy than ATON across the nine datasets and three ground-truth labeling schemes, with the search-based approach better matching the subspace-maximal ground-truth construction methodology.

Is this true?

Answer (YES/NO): NO